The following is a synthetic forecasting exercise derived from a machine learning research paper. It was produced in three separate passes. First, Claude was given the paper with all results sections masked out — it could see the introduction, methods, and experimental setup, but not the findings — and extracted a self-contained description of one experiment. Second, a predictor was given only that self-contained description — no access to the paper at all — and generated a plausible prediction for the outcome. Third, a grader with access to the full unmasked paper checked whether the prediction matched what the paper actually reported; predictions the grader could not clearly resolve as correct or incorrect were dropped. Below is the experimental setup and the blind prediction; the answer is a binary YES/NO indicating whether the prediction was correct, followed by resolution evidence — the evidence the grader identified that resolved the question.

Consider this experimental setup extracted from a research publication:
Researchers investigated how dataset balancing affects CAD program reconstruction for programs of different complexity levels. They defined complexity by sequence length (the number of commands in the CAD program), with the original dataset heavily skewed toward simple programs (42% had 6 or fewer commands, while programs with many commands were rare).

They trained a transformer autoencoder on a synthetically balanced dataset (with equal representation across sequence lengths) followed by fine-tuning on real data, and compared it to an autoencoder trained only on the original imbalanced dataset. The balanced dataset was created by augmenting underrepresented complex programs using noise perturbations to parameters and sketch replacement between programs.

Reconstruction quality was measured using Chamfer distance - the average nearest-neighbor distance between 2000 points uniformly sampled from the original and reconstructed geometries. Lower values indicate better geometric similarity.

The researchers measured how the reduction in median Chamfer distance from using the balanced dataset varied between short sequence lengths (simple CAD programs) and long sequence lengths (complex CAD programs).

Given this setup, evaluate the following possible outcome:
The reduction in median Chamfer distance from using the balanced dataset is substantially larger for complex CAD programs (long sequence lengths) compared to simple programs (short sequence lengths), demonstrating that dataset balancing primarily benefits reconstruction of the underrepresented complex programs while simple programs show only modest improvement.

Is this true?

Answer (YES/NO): YES